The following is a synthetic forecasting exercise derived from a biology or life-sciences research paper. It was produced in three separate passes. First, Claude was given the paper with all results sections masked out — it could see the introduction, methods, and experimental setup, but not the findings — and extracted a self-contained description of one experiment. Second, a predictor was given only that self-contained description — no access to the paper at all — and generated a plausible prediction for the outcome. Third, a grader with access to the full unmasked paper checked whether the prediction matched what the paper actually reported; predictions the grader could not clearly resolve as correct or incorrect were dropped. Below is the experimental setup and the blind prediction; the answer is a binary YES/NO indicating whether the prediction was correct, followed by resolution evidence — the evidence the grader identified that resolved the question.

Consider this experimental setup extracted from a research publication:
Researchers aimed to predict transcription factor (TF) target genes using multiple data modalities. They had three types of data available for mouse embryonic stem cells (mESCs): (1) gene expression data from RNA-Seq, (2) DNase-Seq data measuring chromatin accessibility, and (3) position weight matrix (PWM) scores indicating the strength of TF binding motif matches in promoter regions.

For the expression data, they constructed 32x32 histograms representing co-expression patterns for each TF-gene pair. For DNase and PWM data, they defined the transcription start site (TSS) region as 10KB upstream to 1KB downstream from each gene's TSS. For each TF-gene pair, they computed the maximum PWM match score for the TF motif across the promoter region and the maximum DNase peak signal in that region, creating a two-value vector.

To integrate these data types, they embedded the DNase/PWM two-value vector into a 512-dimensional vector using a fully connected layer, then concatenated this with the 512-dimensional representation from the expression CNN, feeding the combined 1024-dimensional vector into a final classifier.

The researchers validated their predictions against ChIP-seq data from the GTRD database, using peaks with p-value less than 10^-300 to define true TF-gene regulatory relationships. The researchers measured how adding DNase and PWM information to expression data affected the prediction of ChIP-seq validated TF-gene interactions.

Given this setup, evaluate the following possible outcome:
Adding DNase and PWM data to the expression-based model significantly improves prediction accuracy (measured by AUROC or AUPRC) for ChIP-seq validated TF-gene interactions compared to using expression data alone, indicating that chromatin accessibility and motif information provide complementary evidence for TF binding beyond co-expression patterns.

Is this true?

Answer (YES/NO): YES